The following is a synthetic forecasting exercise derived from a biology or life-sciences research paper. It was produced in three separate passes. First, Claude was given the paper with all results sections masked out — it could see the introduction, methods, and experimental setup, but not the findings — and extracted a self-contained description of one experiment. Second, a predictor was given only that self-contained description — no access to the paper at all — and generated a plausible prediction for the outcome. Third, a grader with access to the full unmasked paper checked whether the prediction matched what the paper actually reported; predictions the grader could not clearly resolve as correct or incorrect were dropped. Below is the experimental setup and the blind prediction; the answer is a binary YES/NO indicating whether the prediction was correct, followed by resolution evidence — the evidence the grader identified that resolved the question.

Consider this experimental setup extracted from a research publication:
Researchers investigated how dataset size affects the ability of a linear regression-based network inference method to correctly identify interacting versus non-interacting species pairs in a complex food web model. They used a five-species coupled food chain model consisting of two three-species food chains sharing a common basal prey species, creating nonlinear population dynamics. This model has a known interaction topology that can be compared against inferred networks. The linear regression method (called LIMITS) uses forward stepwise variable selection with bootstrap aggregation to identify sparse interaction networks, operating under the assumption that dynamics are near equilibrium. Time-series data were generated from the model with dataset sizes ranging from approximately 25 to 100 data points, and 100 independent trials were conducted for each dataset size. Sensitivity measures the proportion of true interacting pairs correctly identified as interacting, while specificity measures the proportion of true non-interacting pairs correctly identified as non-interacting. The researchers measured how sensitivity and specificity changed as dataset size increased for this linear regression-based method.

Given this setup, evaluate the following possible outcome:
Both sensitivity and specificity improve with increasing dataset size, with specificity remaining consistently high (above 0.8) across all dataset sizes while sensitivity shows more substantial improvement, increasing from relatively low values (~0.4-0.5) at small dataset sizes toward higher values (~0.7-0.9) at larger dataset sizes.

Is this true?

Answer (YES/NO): NO